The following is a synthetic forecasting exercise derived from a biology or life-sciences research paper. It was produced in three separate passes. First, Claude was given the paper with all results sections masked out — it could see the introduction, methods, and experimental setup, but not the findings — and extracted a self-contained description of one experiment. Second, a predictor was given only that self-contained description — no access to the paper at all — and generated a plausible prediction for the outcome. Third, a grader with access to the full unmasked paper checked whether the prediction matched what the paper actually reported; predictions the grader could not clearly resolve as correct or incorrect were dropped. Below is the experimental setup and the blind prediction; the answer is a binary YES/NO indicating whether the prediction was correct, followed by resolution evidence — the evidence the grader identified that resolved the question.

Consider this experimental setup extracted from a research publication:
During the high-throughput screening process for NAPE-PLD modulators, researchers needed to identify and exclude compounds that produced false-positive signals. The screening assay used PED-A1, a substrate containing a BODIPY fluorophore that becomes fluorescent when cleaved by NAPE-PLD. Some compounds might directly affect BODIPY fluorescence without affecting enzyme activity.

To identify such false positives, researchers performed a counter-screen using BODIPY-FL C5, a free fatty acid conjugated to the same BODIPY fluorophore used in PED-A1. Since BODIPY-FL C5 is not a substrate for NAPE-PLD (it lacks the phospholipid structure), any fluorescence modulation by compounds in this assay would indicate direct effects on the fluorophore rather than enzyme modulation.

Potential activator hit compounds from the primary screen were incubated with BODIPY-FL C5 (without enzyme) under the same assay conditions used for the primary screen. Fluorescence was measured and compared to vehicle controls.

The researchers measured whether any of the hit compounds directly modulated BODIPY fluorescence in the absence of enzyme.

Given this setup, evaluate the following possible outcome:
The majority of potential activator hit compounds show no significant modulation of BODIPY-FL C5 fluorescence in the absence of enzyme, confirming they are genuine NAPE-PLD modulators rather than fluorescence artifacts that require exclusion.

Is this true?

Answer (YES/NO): YES